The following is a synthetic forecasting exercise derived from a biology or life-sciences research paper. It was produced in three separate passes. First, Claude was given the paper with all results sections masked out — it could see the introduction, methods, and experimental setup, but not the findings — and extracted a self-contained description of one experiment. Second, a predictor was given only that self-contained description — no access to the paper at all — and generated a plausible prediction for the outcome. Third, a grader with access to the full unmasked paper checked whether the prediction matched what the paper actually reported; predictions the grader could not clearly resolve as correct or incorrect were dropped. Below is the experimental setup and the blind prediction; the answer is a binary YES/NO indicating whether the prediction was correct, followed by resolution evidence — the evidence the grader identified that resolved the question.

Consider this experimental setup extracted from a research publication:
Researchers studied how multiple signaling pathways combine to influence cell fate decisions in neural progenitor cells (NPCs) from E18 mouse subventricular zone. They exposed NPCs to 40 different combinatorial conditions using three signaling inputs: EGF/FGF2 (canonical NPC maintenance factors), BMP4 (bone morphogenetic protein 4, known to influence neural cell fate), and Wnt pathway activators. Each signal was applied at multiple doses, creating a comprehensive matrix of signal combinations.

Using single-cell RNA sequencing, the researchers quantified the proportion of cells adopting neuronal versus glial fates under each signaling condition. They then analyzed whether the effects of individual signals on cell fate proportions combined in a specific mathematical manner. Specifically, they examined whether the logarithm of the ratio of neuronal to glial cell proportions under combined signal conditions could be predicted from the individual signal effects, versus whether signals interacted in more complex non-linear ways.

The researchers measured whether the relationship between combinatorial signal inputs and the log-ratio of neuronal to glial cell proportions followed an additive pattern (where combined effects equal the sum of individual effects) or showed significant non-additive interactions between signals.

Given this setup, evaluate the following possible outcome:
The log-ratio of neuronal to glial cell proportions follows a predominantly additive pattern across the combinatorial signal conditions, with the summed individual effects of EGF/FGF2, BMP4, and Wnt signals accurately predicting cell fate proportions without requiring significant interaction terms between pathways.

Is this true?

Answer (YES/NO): YES